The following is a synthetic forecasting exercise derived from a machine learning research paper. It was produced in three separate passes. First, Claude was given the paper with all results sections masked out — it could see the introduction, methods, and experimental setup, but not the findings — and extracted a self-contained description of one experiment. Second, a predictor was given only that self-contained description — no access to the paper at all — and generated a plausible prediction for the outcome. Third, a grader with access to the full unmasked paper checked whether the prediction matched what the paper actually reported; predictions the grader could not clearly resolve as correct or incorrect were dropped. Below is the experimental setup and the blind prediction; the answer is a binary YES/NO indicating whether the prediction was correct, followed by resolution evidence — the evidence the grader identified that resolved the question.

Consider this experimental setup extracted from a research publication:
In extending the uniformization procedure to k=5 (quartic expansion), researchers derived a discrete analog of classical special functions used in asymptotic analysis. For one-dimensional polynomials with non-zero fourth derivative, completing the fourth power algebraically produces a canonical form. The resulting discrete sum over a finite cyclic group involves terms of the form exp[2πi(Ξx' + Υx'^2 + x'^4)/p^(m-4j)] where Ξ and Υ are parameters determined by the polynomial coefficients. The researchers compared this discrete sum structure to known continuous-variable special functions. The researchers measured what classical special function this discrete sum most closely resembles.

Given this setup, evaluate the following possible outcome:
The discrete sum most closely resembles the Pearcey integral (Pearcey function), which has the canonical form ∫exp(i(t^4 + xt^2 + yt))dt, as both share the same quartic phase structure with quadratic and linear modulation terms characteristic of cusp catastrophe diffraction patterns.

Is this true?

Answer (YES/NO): YES